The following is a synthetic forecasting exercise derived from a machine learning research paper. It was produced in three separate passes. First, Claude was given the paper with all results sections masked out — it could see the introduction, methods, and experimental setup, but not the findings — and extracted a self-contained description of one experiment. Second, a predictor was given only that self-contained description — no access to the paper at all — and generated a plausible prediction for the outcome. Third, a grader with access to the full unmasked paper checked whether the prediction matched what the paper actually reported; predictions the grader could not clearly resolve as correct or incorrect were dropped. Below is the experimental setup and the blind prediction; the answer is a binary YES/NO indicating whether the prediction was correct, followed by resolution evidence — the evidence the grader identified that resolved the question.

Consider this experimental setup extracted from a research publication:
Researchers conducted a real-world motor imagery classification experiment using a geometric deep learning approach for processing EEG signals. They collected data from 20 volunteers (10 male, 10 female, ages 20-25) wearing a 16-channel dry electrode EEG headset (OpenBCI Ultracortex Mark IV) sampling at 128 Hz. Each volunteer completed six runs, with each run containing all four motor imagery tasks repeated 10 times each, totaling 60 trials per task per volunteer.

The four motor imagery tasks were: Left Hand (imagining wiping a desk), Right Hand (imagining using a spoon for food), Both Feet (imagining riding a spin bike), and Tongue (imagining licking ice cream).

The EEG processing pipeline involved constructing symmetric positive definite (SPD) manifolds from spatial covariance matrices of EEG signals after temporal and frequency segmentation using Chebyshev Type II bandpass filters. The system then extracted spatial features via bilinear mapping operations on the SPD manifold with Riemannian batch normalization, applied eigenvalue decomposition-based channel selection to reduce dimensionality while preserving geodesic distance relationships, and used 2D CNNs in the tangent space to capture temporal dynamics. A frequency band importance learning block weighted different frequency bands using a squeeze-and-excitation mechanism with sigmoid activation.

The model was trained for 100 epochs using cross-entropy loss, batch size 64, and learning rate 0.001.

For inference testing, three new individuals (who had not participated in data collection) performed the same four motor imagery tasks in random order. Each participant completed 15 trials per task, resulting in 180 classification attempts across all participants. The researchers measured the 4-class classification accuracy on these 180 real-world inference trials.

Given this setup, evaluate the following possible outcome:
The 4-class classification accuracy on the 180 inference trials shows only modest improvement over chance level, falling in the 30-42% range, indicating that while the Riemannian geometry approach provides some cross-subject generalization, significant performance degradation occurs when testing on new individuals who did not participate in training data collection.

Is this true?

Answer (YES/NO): NO